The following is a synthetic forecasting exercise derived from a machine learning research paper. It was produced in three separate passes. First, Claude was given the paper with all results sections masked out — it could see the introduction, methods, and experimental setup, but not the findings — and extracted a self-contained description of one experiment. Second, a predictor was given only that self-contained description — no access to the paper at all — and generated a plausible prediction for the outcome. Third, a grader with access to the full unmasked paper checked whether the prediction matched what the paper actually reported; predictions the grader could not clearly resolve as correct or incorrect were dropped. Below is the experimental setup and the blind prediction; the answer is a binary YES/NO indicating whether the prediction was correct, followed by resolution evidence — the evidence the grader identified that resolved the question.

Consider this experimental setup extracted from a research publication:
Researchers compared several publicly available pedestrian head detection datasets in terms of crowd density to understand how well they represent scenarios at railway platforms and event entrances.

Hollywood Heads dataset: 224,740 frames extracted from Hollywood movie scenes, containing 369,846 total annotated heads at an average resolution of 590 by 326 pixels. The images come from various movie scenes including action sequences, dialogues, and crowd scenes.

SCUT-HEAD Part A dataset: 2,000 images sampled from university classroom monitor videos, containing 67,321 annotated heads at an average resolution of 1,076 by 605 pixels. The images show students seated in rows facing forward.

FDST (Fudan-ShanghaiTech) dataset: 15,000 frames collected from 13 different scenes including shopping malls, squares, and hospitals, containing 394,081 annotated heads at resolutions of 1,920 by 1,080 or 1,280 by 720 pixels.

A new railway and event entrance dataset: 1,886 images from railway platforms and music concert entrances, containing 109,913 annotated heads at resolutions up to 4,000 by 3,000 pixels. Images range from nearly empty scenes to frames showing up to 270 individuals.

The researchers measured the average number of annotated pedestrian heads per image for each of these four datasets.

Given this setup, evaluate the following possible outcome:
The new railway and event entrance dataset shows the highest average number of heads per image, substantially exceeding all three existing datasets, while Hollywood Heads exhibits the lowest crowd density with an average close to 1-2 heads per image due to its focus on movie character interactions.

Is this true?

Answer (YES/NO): YES